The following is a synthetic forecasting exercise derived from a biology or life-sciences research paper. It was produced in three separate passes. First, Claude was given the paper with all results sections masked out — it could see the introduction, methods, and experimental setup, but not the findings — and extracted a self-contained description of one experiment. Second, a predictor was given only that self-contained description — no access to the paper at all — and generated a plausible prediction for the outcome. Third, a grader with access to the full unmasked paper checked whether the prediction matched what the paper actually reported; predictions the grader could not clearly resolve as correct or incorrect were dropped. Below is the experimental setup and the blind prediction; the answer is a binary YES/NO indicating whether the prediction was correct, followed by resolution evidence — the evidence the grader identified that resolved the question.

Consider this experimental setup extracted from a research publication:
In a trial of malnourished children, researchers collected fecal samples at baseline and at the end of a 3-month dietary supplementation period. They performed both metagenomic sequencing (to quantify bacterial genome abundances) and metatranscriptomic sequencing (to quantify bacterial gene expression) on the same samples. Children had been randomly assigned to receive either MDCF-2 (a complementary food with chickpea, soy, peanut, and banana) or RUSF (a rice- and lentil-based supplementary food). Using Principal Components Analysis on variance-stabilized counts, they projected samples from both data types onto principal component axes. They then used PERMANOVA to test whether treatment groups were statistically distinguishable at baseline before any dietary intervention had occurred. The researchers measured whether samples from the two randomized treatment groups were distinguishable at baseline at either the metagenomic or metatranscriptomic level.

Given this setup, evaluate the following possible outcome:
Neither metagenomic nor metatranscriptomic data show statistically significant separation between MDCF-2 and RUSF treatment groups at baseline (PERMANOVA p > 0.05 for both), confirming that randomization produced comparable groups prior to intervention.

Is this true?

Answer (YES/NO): YES